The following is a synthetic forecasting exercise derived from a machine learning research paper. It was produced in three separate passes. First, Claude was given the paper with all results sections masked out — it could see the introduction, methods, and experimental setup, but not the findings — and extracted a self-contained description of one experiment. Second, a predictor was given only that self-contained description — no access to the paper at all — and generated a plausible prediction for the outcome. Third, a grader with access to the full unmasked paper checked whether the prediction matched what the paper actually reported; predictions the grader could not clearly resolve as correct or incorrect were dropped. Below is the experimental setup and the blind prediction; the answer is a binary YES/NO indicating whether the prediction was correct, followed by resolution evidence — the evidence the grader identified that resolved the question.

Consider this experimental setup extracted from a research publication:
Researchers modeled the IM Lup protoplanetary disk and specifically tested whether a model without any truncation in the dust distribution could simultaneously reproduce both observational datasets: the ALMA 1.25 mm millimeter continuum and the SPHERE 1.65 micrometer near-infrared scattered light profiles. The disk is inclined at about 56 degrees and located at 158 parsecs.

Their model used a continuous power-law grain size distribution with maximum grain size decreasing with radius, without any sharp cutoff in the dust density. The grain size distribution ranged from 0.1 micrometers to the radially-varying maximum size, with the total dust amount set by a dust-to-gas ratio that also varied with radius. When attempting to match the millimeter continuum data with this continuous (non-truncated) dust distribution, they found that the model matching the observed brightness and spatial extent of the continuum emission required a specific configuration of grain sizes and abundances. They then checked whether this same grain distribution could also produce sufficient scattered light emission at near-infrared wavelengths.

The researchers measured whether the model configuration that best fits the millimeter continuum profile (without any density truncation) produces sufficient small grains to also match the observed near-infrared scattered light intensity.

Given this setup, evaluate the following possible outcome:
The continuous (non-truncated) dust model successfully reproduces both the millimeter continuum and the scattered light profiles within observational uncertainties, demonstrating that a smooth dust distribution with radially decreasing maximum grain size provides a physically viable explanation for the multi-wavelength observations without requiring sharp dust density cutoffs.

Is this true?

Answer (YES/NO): NO